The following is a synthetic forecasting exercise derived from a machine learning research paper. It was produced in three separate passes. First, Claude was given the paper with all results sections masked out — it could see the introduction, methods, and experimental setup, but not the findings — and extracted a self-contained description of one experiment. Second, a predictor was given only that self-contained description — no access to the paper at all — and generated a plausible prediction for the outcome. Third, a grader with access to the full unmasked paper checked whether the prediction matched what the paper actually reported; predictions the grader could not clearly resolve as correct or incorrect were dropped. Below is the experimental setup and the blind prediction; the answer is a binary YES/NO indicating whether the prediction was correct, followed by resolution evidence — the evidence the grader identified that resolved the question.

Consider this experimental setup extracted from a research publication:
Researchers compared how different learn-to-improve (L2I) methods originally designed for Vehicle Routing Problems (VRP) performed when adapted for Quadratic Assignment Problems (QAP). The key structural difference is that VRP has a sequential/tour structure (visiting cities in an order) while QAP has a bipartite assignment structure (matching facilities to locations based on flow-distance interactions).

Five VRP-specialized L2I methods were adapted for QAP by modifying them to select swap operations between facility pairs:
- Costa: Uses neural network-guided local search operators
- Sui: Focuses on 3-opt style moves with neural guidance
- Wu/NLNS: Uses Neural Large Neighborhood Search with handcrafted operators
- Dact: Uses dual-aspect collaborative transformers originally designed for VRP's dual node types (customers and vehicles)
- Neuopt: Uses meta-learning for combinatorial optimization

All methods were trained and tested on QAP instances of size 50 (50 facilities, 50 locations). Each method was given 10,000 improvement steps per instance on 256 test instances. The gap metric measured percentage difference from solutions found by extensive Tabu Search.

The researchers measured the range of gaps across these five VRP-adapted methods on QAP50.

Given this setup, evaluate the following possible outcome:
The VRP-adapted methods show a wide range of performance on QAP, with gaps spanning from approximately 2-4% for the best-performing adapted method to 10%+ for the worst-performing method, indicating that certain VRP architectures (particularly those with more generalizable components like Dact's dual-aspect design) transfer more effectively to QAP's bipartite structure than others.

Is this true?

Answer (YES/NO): NO